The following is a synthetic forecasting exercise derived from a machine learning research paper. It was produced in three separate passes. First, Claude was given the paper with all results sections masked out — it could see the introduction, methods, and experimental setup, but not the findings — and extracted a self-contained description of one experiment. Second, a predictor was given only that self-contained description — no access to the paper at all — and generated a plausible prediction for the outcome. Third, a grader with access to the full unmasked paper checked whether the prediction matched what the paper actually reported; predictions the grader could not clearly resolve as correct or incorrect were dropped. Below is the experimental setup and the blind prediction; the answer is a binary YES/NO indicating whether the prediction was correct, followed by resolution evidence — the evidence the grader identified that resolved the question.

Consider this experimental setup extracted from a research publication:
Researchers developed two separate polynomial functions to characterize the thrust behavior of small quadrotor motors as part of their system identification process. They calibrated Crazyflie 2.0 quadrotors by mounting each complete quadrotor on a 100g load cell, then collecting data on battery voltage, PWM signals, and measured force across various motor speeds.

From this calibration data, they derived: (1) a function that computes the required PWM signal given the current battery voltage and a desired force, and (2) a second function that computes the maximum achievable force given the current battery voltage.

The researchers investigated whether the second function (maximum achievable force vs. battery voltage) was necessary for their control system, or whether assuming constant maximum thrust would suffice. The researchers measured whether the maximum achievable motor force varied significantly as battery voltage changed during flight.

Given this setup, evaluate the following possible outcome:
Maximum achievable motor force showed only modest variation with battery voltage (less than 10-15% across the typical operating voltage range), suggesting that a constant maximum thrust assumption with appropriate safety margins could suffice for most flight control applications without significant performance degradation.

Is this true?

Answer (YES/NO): NO